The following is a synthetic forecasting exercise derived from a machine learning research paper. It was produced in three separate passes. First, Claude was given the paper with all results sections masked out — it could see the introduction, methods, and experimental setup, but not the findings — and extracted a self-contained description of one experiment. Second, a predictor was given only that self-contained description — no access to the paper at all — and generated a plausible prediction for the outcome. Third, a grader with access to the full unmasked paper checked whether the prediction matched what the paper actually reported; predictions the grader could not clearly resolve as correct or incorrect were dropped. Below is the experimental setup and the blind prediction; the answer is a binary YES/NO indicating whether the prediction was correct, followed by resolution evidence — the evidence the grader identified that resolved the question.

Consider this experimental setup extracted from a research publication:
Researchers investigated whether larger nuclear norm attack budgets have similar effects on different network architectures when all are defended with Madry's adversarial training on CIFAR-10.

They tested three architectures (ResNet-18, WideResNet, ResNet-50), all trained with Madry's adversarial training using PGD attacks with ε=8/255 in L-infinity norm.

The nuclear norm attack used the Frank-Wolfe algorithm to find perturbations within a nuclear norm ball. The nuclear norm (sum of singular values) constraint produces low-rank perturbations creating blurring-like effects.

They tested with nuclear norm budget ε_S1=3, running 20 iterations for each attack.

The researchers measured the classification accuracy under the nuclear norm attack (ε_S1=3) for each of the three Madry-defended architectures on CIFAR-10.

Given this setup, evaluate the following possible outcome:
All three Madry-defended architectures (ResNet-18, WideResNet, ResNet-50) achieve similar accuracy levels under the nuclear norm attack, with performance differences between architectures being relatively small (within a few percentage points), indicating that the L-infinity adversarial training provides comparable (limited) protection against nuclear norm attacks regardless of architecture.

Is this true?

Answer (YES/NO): YES